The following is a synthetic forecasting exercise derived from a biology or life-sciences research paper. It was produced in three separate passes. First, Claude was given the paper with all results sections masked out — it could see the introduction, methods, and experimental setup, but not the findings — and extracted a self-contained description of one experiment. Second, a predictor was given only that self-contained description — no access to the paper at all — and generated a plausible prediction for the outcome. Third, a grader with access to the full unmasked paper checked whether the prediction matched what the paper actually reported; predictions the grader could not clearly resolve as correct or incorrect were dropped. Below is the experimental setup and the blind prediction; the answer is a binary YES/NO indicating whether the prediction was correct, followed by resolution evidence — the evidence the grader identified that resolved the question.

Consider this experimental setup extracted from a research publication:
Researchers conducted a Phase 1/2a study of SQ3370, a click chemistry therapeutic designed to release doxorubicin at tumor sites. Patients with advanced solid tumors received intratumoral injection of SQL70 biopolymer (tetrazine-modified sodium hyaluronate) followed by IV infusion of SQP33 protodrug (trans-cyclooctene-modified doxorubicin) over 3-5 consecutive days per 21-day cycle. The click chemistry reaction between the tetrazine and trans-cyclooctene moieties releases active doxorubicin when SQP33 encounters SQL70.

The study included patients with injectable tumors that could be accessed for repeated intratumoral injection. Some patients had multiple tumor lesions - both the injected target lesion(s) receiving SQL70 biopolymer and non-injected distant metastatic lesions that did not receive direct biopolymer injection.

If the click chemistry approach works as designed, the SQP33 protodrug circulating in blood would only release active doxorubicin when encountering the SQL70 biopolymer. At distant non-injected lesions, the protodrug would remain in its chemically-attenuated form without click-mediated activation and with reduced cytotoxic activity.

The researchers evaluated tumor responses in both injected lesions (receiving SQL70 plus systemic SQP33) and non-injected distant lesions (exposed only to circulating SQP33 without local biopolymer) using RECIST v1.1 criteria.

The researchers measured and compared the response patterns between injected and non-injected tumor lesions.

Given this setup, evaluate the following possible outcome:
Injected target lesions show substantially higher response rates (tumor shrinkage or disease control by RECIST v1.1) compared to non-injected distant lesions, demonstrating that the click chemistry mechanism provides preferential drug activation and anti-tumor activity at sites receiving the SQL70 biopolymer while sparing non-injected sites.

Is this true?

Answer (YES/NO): NO